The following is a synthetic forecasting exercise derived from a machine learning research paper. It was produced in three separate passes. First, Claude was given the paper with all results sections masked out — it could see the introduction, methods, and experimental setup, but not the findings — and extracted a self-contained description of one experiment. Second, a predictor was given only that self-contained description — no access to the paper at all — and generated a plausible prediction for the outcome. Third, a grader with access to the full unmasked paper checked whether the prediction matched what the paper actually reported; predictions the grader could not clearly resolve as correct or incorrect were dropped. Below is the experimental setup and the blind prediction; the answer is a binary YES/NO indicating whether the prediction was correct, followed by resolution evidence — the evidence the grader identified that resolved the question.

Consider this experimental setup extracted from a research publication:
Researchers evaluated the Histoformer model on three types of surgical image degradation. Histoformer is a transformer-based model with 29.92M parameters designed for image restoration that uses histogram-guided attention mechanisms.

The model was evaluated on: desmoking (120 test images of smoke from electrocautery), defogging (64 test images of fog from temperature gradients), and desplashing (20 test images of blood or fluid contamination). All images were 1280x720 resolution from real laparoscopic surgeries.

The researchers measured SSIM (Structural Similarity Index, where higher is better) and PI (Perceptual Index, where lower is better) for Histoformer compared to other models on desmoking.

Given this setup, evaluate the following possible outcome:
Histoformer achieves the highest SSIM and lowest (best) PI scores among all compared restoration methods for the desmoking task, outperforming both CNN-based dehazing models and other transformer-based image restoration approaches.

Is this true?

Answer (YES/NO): NO